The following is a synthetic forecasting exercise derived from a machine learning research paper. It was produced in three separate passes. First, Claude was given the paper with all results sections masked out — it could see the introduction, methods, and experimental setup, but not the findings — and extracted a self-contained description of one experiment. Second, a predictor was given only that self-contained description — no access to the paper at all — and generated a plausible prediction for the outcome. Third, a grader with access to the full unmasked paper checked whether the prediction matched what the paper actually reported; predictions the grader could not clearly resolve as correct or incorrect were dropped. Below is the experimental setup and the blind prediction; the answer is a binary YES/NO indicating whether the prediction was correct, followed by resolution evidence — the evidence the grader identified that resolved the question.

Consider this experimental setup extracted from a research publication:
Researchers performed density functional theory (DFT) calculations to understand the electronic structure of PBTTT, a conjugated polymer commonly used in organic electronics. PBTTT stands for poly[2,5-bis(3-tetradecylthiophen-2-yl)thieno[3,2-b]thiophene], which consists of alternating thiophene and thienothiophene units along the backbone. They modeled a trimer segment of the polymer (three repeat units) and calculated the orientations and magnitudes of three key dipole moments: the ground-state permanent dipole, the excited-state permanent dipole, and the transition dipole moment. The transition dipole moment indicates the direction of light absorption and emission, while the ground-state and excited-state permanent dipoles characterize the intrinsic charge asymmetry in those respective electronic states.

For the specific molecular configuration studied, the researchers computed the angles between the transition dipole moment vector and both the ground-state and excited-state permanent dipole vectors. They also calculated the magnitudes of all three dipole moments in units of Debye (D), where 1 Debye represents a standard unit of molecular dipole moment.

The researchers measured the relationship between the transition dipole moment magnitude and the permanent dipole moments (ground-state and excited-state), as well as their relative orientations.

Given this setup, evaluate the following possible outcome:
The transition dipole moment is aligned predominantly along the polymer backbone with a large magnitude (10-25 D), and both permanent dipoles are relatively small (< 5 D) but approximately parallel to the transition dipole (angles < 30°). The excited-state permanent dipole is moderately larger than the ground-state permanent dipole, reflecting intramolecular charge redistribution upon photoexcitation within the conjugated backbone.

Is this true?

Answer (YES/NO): NO